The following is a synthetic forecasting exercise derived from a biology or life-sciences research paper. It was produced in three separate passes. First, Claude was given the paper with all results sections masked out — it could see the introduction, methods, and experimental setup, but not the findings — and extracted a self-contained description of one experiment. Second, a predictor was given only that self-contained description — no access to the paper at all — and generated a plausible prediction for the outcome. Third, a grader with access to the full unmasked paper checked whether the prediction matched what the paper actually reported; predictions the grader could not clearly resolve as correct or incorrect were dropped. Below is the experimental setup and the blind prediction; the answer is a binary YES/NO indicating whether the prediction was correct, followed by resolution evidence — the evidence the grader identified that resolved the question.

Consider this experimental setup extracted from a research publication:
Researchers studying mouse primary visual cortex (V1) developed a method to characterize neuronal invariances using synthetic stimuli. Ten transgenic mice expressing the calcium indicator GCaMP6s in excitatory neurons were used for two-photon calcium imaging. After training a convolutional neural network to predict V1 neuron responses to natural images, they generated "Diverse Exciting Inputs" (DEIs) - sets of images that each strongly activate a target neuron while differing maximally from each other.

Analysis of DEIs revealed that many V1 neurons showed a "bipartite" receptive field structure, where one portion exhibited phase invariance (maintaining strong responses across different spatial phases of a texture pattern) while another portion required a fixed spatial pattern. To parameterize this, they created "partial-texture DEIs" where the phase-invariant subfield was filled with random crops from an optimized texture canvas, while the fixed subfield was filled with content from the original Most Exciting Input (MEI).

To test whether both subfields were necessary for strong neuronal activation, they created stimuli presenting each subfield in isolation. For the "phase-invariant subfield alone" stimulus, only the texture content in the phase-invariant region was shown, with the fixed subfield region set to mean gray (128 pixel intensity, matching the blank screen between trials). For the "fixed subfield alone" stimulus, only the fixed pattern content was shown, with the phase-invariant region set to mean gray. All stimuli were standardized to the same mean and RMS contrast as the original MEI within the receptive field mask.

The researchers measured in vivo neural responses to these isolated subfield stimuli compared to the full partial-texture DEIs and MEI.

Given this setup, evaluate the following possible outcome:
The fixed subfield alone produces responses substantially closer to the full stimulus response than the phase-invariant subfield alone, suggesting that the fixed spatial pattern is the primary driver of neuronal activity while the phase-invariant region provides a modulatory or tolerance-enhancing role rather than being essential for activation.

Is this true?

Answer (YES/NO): NO